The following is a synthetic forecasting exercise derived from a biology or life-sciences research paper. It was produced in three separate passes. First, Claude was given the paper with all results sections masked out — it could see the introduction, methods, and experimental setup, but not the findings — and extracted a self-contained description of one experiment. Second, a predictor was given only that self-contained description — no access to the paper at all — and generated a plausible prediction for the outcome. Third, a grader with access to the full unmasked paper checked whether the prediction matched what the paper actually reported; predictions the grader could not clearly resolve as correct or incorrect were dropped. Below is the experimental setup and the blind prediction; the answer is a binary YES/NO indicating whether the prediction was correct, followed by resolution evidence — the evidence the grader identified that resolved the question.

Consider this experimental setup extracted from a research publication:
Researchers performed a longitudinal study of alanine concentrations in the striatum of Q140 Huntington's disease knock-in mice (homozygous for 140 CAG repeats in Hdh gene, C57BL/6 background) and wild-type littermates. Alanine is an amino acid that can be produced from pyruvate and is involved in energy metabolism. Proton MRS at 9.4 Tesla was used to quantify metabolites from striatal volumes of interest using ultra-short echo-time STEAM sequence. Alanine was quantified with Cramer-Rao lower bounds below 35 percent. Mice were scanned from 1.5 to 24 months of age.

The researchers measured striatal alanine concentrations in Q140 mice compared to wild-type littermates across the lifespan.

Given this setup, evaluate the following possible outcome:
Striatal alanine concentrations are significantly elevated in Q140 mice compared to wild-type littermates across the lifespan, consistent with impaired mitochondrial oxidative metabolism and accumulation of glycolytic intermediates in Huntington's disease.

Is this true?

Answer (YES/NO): NO